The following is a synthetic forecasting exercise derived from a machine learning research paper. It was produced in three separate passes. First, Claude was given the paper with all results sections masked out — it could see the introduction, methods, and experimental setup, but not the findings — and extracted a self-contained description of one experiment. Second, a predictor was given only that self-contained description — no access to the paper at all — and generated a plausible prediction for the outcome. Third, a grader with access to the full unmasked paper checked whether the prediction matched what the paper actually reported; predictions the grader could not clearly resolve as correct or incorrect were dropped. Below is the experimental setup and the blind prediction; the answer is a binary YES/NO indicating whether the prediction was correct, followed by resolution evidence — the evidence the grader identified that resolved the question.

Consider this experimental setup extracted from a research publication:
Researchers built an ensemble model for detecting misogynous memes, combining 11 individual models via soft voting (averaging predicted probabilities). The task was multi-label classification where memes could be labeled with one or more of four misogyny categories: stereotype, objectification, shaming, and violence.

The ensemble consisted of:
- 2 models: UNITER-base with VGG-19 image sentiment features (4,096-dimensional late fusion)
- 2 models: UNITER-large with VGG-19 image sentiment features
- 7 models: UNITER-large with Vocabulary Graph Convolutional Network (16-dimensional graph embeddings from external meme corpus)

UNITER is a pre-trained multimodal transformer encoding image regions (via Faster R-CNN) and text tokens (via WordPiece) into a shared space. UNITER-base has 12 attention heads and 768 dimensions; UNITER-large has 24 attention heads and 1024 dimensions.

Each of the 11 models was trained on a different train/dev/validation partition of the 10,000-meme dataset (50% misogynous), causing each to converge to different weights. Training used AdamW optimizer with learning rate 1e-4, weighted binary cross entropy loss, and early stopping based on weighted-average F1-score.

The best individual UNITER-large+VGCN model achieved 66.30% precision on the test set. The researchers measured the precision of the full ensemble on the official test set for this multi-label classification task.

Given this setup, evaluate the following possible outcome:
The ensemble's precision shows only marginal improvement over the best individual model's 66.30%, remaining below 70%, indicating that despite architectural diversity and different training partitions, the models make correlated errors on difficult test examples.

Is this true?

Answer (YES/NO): NO